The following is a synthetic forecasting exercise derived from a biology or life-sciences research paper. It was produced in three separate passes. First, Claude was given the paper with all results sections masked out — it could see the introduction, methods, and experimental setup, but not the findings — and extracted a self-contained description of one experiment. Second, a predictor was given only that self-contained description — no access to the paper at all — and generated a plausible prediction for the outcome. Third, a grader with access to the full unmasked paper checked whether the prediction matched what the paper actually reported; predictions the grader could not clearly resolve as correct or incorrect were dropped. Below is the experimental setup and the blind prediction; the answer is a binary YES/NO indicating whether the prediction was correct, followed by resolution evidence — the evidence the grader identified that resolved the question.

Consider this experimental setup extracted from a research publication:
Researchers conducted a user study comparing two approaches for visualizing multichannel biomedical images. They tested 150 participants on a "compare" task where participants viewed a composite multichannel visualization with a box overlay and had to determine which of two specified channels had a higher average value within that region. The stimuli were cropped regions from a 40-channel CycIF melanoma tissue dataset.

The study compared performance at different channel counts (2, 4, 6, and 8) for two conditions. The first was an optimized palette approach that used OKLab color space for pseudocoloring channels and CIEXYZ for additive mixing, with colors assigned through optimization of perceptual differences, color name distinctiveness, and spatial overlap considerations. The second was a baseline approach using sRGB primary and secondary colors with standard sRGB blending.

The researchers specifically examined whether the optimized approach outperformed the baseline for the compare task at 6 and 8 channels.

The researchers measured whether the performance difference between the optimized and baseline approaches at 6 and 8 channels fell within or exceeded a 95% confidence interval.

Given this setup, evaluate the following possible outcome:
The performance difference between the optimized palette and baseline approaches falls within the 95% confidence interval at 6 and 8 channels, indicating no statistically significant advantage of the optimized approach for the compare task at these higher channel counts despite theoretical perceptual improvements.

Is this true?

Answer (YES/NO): YES